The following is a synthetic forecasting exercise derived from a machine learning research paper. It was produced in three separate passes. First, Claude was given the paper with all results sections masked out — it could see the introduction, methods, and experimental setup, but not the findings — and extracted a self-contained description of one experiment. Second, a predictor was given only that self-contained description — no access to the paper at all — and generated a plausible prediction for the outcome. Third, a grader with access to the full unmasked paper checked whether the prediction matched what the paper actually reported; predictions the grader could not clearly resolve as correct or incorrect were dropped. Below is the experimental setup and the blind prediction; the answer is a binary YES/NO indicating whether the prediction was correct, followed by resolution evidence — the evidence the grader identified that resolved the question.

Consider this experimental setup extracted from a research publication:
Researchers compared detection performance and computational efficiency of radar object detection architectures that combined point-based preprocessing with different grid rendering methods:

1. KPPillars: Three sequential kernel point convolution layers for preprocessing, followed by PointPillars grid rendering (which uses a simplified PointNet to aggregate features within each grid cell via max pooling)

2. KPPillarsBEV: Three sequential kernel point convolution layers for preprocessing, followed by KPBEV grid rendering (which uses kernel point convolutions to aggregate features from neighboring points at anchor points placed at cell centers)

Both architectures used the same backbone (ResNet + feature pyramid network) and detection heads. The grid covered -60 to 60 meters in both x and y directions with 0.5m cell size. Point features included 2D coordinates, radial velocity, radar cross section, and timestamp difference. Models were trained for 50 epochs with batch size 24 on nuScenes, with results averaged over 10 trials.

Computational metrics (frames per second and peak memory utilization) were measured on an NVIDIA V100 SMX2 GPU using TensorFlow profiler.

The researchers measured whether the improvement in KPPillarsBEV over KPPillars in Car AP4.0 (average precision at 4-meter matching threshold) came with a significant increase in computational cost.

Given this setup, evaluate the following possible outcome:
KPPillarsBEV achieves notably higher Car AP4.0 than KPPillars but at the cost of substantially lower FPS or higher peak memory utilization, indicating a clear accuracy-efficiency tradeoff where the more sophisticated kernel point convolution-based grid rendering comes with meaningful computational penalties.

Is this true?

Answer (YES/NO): NO